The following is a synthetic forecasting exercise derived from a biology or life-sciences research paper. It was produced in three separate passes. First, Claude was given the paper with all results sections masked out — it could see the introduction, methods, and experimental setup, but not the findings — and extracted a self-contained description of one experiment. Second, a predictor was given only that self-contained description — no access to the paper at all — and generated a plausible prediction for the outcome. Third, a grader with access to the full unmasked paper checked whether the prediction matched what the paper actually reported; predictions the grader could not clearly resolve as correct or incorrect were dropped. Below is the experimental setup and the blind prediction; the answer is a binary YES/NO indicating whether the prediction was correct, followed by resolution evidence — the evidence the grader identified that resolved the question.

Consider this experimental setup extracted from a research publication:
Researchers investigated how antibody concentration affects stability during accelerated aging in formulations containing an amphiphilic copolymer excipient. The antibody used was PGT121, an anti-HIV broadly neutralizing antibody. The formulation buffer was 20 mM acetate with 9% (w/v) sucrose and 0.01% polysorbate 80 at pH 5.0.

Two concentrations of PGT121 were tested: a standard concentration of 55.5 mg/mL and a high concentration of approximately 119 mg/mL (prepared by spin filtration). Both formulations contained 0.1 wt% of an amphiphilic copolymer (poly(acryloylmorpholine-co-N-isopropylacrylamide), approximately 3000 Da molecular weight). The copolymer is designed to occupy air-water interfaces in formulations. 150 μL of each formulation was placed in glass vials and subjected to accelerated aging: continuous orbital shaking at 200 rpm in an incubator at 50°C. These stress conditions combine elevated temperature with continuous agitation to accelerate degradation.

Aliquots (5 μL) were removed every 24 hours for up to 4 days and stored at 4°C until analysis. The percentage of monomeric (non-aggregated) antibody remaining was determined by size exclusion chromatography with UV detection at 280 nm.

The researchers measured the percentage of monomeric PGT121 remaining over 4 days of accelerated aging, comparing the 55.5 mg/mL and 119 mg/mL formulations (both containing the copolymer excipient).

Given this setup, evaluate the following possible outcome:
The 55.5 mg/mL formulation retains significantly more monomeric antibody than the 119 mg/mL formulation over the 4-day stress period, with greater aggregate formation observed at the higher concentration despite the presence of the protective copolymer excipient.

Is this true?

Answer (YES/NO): YES